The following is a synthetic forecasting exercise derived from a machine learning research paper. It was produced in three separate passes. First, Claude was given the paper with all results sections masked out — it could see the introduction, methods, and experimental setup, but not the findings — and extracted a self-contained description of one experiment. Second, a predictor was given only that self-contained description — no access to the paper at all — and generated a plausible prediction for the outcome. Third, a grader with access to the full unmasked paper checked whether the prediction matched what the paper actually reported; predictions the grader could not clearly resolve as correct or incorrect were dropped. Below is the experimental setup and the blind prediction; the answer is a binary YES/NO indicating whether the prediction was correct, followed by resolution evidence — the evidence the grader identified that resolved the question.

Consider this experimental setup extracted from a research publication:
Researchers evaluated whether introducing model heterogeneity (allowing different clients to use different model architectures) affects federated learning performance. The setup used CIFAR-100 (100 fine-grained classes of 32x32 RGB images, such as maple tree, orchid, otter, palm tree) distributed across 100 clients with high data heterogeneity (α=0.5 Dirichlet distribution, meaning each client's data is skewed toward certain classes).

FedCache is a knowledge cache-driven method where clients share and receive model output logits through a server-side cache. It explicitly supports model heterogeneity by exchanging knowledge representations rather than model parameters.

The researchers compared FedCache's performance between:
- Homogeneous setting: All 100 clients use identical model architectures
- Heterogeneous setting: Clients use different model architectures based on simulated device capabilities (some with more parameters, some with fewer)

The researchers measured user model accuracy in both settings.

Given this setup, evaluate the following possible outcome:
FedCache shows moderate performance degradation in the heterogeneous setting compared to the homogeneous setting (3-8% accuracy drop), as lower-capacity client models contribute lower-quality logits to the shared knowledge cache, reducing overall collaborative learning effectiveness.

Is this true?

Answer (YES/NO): NO